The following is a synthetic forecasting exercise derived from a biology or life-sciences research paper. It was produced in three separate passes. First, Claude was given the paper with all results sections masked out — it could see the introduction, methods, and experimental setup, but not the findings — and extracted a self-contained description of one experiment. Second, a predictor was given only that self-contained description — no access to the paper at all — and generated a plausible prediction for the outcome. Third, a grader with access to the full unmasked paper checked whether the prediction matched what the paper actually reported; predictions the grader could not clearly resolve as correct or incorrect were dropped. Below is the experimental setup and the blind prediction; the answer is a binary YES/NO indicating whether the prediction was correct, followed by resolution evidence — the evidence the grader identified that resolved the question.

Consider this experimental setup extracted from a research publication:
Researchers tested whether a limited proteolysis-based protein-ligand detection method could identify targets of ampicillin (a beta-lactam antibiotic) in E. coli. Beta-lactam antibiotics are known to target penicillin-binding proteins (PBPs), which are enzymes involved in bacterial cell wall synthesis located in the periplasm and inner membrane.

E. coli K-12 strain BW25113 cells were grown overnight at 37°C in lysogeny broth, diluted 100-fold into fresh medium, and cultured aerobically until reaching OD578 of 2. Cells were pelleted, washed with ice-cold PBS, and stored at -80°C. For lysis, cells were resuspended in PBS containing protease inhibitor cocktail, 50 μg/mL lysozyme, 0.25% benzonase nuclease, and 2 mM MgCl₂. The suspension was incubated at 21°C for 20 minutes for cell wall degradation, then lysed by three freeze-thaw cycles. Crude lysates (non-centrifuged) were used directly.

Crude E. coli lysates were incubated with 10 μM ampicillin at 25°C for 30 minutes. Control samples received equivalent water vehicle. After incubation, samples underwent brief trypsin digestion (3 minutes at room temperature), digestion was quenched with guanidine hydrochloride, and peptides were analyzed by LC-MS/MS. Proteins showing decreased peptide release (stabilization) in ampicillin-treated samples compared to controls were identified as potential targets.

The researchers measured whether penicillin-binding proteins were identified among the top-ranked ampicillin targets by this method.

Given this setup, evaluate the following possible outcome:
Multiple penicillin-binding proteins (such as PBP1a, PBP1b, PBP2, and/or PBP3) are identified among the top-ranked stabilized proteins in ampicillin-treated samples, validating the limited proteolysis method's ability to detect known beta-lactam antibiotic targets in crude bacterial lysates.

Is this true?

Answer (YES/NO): YES